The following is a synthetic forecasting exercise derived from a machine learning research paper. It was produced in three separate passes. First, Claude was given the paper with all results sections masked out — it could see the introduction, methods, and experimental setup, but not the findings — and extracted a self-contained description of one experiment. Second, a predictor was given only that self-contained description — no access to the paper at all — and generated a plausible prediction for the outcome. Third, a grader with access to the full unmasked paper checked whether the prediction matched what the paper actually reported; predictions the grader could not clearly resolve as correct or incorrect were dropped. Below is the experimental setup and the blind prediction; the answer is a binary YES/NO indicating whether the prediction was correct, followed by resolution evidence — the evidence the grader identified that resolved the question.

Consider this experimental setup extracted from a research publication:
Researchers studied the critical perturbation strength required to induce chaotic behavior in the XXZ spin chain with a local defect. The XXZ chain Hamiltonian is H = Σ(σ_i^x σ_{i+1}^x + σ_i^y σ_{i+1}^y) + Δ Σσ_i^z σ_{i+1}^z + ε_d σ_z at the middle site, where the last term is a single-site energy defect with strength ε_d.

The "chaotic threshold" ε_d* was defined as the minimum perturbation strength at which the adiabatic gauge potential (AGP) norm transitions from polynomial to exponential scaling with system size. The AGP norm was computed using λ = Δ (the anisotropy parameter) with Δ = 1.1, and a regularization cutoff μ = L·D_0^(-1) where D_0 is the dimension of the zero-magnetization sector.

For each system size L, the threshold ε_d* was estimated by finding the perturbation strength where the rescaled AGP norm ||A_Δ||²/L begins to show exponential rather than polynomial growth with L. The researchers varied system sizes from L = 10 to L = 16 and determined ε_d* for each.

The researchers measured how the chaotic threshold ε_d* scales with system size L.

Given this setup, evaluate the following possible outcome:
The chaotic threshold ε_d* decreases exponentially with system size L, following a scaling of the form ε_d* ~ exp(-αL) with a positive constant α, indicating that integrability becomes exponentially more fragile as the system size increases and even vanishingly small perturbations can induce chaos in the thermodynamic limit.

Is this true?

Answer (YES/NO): YES